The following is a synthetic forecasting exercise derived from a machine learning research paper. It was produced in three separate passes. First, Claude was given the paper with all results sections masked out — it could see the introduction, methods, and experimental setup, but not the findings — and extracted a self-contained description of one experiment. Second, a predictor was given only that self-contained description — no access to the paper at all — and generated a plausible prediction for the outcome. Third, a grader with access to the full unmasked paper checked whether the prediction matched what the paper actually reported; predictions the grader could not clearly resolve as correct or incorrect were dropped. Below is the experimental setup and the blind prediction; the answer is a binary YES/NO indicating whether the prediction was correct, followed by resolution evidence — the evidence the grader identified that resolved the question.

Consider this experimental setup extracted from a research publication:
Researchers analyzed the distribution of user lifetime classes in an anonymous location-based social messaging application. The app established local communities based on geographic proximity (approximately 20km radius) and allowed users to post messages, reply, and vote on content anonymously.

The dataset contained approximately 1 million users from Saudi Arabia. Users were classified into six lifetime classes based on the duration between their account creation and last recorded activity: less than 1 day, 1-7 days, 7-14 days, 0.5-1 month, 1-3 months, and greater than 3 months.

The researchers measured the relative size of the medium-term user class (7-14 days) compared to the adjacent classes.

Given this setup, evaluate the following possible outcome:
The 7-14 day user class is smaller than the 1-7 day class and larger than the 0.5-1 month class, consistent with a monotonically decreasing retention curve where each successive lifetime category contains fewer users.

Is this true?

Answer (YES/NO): NO